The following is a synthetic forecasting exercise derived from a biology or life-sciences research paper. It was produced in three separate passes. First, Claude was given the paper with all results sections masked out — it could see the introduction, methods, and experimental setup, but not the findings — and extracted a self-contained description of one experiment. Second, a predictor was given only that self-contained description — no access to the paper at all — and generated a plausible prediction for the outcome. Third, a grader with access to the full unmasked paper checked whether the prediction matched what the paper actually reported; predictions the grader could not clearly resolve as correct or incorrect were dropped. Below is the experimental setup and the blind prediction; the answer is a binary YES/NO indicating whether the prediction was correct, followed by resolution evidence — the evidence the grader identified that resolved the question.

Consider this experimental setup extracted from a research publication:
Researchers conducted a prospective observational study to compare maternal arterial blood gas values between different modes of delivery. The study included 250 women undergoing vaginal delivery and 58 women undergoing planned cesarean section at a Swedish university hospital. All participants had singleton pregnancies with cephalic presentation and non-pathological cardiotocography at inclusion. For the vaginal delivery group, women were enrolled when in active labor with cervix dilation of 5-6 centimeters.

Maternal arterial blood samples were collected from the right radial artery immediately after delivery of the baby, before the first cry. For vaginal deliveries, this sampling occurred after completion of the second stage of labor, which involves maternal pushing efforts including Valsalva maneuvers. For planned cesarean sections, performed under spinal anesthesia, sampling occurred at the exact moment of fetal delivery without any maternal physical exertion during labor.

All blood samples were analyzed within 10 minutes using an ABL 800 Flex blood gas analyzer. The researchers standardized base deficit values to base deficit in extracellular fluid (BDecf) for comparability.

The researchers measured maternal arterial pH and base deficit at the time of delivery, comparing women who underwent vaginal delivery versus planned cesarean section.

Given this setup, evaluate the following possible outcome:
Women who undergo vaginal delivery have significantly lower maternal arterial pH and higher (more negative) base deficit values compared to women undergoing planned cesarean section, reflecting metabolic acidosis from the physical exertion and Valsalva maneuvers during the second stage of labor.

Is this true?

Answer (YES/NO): YES